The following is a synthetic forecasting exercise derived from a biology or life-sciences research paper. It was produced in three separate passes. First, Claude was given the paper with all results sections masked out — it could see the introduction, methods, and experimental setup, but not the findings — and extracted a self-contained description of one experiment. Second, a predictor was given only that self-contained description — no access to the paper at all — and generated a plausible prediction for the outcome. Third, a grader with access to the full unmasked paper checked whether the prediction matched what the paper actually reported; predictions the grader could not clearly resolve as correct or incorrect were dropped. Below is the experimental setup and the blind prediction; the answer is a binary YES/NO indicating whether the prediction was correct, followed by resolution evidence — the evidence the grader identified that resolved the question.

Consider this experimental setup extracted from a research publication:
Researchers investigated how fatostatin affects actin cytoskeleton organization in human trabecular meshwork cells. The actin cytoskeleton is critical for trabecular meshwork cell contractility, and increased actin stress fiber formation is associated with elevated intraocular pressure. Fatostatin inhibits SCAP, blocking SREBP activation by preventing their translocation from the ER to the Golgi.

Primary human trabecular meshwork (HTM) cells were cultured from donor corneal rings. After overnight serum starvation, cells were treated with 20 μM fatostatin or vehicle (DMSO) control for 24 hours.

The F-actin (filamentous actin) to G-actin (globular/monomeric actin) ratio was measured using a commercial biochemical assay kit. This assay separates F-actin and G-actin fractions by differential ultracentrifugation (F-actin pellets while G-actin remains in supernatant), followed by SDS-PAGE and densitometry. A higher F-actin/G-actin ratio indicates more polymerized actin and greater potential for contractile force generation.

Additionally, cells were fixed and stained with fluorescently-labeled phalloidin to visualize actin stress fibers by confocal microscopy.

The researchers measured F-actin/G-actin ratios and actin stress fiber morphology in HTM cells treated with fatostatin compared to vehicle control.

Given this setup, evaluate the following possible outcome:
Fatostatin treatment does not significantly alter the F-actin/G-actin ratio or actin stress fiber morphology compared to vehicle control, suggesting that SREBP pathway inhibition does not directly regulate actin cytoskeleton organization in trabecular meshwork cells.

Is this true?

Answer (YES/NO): NO